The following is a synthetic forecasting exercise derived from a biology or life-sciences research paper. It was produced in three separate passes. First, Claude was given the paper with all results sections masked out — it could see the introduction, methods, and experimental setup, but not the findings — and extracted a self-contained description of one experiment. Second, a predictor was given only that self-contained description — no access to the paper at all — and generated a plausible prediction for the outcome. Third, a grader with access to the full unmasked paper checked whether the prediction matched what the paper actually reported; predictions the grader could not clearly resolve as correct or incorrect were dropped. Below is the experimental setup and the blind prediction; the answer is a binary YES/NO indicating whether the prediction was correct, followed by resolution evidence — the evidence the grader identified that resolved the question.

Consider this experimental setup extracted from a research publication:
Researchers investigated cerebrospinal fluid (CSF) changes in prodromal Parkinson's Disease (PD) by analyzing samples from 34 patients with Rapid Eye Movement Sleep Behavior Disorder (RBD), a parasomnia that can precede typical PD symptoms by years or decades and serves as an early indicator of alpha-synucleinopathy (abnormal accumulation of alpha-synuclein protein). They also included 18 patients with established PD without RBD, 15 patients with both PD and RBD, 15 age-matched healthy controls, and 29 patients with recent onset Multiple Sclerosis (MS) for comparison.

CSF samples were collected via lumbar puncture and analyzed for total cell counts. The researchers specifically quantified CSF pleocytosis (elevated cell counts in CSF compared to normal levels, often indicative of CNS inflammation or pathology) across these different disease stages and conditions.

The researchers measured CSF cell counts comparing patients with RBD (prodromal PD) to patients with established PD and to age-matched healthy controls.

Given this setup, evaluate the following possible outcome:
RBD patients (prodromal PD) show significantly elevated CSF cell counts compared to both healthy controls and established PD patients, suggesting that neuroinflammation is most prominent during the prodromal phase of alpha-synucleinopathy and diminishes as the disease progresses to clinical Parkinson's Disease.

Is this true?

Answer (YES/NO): YES